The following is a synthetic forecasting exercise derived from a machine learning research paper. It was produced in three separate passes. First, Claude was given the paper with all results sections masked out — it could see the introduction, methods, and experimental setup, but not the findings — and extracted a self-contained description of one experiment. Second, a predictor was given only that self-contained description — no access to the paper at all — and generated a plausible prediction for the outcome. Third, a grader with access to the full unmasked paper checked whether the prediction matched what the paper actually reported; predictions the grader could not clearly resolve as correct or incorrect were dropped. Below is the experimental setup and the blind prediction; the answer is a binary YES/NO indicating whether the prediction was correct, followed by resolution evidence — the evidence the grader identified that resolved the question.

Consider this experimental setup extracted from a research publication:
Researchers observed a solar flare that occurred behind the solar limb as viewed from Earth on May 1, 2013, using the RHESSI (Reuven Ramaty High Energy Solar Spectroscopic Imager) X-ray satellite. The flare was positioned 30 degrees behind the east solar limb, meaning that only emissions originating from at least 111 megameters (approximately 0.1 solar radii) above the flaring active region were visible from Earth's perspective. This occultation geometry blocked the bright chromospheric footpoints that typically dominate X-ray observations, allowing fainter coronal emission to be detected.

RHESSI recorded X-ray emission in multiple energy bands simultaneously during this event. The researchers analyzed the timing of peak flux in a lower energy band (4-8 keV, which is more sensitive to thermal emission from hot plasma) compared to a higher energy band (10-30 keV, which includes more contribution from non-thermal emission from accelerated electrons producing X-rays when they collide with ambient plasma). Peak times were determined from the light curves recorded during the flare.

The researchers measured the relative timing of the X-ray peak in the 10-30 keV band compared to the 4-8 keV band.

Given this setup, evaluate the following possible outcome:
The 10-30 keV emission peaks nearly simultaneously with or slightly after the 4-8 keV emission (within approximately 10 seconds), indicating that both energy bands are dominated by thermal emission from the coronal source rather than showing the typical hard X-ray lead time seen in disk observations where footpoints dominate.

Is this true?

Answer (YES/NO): NO